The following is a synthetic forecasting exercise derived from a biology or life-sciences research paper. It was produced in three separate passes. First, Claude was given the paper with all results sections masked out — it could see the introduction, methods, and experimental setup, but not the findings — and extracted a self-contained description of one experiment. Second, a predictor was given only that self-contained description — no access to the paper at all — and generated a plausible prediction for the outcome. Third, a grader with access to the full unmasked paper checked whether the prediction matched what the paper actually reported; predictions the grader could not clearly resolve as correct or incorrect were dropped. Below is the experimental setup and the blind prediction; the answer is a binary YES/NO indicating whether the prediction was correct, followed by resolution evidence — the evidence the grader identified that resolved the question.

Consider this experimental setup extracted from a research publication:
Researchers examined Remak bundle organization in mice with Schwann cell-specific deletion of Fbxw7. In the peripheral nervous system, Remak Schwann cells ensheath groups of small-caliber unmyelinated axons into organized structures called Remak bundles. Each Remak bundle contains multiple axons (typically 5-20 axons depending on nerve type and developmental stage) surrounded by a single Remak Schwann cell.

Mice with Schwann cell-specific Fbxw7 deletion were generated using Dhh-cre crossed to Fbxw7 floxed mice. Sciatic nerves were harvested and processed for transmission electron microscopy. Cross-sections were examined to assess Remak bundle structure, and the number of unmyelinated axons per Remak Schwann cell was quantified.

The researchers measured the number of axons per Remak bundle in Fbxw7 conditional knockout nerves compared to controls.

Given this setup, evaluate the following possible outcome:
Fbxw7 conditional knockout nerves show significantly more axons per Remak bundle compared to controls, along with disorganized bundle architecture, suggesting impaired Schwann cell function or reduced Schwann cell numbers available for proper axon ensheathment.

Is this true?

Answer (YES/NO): NO